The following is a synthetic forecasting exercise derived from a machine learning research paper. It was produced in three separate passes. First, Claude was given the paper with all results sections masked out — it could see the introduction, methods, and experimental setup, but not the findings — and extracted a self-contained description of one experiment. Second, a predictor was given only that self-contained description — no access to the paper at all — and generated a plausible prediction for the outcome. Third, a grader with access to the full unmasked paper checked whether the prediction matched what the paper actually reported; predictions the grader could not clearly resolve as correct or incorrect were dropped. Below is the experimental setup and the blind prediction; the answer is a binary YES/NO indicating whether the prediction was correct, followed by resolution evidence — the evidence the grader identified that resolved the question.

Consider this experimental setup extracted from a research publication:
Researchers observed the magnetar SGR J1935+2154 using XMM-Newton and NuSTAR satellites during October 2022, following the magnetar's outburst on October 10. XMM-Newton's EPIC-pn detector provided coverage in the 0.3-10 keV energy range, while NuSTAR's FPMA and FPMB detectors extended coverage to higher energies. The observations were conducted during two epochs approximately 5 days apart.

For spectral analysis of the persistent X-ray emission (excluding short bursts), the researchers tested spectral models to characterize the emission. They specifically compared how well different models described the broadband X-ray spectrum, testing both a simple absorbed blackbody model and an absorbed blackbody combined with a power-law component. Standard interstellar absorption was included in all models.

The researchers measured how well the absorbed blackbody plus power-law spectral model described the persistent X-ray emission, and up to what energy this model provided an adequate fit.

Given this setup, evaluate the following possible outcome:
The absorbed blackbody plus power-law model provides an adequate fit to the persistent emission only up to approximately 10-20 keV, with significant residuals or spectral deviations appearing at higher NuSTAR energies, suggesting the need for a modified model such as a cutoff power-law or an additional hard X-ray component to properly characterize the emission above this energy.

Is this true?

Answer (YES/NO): NO